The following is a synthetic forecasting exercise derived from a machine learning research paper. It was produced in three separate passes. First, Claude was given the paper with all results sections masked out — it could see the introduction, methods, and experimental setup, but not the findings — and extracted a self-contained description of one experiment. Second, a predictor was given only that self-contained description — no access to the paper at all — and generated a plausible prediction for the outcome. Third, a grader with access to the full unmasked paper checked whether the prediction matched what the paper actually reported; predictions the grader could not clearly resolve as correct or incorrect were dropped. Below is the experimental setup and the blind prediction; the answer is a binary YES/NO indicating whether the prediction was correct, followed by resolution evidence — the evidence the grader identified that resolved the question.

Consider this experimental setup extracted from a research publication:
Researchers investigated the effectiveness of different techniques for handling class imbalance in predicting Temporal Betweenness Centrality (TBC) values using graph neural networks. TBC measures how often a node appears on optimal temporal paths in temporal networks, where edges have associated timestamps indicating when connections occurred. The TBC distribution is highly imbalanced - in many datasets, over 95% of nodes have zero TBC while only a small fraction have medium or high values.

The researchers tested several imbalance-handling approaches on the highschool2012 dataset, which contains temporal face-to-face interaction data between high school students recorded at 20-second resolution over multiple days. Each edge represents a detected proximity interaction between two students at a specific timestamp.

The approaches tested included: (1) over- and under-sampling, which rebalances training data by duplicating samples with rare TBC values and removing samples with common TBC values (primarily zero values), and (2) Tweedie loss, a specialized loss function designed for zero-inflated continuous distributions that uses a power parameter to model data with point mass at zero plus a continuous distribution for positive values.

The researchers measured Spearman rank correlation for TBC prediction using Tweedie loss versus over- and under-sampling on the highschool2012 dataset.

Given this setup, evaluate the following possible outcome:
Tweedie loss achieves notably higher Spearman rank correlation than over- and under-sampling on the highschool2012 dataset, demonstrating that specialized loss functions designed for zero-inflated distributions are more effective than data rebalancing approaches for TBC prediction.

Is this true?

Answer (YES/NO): NO